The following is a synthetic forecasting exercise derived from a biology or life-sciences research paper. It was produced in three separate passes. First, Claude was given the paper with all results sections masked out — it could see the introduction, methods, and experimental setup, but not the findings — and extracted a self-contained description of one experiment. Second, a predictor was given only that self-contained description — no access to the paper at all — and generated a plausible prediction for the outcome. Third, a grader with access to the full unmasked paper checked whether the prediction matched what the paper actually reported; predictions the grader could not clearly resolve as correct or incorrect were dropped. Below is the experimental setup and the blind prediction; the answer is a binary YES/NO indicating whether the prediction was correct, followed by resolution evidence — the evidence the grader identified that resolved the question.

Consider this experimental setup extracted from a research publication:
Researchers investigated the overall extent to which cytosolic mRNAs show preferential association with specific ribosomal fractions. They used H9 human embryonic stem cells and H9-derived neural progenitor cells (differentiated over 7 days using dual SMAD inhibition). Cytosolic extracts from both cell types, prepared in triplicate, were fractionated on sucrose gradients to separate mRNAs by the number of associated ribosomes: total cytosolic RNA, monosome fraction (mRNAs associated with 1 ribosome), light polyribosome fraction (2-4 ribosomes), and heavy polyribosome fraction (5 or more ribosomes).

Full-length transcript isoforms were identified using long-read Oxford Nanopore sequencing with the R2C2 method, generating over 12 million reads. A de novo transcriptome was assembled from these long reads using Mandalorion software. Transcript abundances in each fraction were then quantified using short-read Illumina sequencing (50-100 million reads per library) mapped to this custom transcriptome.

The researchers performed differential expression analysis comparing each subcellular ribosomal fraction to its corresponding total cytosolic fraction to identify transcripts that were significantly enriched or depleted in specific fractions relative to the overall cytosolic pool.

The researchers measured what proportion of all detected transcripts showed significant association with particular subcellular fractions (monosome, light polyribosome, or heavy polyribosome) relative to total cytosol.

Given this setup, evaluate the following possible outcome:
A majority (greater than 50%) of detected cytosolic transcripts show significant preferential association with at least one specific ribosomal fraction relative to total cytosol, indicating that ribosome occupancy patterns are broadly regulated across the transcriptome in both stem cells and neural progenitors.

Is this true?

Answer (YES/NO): NO